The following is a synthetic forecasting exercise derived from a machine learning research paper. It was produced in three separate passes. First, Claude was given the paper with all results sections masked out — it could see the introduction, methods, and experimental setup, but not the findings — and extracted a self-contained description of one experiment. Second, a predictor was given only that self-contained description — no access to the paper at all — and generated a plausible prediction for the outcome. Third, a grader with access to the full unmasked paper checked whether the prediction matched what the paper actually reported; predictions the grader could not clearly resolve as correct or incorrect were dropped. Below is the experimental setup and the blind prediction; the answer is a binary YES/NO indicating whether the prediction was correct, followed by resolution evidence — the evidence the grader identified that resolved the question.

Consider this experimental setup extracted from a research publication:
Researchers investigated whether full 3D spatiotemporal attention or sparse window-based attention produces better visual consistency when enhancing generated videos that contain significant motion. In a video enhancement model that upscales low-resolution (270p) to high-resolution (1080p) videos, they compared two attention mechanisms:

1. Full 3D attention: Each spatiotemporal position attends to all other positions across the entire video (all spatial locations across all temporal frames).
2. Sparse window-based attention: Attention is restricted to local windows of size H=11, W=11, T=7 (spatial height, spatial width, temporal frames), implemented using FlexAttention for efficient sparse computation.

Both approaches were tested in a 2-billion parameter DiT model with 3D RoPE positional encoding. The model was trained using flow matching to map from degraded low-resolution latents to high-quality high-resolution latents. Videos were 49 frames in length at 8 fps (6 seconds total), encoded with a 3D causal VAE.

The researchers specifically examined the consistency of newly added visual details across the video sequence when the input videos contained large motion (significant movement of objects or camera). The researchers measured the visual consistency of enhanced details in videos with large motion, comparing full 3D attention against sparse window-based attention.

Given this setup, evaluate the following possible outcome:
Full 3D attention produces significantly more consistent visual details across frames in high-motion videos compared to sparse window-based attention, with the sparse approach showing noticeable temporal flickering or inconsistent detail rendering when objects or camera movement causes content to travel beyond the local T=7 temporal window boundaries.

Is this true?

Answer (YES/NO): YES